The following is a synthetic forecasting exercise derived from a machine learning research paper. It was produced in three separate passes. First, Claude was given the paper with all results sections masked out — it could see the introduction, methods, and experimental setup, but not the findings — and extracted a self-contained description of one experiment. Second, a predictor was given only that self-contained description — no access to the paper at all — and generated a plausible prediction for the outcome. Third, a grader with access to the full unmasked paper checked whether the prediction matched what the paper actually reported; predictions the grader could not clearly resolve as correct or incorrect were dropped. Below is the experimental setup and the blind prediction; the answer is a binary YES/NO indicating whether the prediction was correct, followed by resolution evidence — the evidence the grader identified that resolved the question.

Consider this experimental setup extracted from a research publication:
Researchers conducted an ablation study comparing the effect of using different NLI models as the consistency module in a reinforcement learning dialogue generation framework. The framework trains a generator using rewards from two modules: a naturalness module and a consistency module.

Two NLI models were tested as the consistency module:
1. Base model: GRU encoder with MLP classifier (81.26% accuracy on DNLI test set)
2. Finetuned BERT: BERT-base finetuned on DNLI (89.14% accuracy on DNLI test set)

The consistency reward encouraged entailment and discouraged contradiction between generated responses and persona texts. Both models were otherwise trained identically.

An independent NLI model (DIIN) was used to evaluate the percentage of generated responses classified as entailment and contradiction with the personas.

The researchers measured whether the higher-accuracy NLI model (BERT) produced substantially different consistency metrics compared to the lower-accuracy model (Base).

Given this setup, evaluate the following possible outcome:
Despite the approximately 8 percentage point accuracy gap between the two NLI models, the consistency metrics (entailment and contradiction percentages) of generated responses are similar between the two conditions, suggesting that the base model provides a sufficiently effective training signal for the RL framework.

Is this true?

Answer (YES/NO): YES